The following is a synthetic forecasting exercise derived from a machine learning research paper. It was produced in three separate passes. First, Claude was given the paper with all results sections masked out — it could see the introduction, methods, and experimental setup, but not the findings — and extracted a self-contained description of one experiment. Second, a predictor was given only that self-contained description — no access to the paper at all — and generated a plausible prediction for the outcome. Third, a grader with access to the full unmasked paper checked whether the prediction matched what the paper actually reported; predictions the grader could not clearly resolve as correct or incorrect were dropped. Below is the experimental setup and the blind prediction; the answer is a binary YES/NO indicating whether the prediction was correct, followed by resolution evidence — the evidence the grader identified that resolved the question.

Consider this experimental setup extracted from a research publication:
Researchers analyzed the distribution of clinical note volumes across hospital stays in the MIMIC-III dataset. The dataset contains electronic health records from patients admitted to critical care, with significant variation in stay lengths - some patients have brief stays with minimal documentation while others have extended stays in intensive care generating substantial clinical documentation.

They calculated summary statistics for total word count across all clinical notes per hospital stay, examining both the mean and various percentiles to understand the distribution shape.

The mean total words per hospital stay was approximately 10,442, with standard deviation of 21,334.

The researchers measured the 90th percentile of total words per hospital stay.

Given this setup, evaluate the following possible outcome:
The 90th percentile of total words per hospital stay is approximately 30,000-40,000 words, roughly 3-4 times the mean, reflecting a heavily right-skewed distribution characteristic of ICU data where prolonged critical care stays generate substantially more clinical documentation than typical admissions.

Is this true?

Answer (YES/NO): NO